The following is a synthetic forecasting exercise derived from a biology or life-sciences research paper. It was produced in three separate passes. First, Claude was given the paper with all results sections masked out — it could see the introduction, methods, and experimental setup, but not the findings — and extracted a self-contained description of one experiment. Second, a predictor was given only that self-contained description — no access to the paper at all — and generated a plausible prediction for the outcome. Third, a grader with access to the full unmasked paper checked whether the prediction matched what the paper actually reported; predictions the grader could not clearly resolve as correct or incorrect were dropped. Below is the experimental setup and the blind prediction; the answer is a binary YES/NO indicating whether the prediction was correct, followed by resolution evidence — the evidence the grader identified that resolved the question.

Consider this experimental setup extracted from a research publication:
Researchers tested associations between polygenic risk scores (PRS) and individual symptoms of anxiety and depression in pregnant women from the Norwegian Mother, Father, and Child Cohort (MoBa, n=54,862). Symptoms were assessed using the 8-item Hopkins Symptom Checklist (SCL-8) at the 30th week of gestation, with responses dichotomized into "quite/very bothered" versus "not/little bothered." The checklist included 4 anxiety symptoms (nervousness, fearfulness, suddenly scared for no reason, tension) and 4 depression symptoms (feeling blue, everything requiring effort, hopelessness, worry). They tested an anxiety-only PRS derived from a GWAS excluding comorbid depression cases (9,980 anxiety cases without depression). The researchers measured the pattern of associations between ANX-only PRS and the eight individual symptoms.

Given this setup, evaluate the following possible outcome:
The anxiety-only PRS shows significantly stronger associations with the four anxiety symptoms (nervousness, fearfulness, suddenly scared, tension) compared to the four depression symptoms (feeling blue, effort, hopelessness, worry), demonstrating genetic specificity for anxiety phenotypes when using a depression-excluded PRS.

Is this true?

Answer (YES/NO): YES